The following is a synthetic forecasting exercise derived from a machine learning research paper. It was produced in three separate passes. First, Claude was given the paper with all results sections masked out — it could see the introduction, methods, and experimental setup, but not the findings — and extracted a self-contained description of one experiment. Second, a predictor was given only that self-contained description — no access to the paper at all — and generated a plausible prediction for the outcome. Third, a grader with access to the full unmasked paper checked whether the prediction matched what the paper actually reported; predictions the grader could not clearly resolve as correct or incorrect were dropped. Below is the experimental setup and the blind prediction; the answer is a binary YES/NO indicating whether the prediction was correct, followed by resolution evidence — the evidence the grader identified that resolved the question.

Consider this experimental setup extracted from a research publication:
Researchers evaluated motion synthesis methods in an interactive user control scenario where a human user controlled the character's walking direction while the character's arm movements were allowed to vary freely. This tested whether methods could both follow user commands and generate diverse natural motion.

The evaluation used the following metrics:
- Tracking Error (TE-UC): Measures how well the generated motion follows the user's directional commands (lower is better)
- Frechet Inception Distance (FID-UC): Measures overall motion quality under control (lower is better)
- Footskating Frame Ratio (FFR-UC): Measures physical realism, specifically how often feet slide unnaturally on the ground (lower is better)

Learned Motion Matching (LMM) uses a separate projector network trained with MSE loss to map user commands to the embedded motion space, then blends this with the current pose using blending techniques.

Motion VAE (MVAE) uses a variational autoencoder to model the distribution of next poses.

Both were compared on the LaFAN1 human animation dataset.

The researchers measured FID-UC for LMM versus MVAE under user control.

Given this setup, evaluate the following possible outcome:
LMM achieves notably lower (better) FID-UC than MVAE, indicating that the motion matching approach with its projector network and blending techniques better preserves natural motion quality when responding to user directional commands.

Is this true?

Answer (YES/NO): NO